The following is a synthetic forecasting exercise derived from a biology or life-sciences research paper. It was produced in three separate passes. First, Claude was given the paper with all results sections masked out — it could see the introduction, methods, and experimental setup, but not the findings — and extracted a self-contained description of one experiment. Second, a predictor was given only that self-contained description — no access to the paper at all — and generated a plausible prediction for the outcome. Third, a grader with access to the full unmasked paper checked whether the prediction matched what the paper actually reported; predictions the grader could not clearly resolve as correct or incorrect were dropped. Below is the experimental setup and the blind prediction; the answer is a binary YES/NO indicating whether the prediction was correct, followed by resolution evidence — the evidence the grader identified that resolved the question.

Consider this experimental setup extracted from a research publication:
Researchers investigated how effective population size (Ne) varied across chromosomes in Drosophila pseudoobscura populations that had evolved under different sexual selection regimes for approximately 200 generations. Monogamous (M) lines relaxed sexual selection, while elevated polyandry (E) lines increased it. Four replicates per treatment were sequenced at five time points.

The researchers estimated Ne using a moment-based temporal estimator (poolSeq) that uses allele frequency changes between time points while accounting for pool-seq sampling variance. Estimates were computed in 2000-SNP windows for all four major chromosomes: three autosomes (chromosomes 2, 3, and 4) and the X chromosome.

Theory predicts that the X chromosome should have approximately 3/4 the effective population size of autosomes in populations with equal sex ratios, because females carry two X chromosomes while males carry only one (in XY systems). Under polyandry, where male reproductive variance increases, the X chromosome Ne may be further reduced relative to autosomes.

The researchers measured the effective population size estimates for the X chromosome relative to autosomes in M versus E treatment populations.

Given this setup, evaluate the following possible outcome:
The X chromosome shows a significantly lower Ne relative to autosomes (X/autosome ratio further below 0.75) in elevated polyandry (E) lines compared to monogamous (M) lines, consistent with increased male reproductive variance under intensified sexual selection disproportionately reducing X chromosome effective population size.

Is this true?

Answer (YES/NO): NO